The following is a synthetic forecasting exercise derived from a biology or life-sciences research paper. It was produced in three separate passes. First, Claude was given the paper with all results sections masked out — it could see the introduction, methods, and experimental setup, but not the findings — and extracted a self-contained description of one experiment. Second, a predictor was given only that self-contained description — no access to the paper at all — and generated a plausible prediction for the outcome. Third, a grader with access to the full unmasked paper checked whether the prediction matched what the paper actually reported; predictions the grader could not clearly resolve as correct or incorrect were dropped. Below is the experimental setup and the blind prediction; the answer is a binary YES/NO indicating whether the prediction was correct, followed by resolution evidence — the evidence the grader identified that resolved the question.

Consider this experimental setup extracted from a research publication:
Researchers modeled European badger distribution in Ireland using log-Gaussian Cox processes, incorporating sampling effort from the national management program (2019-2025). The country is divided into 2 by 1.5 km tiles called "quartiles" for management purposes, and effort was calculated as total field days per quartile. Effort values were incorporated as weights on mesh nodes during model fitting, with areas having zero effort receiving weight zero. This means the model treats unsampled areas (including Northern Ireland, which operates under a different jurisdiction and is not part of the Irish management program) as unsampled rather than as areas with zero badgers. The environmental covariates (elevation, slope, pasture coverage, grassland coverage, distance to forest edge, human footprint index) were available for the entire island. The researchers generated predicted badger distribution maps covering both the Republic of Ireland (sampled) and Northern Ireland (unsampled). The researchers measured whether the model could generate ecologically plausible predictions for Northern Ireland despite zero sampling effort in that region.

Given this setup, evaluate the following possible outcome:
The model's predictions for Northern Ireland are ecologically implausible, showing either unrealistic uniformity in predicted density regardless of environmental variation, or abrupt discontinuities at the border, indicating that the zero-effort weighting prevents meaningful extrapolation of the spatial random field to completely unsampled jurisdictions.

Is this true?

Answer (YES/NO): NO